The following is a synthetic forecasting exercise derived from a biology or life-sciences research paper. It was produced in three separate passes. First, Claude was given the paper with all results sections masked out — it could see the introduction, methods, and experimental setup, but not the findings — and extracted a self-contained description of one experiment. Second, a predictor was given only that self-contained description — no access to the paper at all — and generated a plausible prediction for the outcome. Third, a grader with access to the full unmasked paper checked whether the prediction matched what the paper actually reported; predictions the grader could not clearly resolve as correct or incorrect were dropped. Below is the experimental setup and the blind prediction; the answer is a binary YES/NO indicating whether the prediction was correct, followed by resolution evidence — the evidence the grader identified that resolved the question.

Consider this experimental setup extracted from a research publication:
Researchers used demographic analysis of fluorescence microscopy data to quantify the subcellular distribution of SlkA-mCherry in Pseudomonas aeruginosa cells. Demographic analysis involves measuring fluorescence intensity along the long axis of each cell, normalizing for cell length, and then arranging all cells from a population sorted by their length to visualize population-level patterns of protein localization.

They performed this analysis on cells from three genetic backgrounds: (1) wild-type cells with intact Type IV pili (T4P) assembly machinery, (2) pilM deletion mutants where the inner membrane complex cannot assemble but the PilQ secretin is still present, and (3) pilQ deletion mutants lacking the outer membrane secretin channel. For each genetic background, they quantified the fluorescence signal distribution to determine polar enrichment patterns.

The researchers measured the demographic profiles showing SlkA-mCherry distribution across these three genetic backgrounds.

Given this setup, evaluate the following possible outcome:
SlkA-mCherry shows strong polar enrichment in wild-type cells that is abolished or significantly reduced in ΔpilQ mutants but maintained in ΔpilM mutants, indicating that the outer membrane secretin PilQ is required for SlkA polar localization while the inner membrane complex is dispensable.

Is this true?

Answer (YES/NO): NO